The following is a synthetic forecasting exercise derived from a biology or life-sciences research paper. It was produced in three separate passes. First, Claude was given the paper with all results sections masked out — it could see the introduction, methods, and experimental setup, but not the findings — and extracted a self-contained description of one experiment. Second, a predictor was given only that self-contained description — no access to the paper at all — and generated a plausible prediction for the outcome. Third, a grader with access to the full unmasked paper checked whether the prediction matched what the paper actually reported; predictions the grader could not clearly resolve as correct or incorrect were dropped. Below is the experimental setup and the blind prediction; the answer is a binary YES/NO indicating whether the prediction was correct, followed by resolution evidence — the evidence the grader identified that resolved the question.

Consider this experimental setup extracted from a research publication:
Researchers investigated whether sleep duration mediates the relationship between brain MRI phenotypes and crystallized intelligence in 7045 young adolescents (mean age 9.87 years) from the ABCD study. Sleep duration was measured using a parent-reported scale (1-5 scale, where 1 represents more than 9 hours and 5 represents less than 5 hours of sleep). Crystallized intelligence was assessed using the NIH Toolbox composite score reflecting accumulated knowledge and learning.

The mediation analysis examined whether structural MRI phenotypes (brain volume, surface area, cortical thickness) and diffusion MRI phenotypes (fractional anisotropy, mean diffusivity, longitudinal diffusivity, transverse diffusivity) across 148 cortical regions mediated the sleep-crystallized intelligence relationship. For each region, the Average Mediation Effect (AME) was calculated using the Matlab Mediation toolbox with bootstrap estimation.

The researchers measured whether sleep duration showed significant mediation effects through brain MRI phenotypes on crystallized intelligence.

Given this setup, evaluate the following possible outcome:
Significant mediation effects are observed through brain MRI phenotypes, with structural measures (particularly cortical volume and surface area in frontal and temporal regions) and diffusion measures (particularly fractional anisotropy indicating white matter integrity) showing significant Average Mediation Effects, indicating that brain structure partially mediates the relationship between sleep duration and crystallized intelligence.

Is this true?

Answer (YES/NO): NO